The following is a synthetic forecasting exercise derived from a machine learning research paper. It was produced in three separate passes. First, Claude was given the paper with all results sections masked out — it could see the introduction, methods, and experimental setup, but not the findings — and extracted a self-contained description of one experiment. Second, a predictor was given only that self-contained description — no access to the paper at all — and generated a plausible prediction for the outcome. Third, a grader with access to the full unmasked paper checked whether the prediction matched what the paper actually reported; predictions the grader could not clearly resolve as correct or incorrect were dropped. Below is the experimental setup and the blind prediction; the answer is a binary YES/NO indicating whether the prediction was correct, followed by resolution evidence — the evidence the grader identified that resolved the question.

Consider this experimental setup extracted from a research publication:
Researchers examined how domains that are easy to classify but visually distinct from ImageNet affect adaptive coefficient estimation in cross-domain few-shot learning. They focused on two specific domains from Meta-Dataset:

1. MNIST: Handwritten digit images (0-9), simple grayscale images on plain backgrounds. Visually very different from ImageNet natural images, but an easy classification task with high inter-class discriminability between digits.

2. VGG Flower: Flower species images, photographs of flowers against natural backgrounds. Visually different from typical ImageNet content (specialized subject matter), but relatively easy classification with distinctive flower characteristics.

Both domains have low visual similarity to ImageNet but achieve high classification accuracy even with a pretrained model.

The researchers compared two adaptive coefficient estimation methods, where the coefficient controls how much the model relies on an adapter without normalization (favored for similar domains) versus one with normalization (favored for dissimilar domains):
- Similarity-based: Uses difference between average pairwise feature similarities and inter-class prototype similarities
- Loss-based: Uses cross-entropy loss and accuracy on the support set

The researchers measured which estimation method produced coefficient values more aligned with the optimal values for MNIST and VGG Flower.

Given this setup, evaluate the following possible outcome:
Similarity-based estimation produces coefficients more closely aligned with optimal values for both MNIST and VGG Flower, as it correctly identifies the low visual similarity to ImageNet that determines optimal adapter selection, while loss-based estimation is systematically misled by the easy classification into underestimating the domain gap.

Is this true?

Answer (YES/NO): YES